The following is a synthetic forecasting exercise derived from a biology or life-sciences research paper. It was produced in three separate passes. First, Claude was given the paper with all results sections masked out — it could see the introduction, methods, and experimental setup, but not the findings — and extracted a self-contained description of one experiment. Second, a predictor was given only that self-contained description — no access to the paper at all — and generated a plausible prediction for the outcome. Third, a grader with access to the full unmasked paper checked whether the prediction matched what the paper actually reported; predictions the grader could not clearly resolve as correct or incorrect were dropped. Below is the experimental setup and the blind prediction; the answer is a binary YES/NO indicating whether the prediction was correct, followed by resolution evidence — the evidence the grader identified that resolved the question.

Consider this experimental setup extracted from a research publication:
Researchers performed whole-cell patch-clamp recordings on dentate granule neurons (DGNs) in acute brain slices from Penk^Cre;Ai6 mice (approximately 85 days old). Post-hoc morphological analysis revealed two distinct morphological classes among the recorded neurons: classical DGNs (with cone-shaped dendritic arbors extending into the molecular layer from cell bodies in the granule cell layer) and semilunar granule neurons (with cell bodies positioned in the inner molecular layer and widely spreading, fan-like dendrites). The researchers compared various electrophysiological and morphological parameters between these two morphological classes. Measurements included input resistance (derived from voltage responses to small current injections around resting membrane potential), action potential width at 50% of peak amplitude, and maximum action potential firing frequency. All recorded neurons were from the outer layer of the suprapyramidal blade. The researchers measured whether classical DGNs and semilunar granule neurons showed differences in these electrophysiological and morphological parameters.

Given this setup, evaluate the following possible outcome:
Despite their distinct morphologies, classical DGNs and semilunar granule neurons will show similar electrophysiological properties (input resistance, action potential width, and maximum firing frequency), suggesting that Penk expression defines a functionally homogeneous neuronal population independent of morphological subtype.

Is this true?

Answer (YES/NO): NO